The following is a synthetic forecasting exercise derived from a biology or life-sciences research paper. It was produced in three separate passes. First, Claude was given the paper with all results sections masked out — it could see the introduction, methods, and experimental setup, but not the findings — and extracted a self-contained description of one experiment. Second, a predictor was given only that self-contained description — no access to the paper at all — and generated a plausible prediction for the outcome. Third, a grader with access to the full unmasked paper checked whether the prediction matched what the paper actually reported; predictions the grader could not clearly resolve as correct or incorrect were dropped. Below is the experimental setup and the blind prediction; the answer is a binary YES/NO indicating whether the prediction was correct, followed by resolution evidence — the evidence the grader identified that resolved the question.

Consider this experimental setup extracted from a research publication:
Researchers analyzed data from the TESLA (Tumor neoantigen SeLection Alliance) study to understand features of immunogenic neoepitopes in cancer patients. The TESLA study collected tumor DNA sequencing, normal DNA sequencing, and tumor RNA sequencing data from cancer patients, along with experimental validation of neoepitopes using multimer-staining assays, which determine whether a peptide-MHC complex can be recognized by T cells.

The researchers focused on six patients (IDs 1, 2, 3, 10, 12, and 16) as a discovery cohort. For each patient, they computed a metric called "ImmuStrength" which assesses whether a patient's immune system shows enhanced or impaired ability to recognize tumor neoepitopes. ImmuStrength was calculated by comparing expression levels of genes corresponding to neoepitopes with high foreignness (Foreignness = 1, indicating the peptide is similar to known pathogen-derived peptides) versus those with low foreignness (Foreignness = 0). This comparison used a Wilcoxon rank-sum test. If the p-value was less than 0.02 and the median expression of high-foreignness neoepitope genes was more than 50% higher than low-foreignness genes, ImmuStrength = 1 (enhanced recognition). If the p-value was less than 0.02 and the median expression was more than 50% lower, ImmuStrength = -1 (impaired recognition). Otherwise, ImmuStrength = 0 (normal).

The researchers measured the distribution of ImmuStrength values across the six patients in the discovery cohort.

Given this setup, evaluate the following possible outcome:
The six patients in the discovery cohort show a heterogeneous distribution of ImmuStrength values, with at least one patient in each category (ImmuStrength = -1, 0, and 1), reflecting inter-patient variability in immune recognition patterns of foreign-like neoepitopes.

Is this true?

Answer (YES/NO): NO